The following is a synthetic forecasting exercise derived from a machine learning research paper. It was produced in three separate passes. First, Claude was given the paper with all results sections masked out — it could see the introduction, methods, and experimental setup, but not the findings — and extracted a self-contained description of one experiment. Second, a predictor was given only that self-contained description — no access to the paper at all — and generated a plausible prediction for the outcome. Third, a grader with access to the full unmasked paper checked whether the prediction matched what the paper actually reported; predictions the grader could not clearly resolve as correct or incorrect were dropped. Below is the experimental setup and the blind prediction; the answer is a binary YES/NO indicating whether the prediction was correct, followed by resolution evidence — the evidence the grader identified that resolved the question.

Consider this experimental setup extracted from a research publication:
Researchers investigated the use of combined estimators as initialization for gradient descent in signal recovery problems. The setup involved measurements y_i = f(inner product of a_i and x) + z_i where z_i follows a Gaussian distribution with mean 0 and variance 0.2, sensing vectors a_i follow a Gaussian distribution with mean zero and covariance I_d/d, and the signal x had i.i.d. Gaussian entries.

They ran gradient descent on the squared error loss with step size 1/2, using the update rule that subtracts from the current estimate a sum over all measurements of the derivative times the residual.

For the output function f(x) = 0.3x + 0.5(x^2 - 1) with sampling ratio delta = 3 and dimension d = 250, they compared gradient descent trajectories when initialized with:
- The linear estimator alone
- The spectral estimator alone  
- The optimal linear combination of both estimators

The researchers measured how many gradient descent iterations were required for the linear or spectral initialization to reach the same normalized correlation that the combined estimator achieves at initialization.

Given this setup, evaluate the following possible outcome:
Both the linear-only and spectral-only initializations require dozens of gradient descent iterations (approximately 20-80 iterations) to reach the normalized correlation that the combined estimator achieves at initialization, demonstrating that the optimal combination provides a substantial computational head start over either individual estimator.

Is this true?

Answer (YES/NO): NO